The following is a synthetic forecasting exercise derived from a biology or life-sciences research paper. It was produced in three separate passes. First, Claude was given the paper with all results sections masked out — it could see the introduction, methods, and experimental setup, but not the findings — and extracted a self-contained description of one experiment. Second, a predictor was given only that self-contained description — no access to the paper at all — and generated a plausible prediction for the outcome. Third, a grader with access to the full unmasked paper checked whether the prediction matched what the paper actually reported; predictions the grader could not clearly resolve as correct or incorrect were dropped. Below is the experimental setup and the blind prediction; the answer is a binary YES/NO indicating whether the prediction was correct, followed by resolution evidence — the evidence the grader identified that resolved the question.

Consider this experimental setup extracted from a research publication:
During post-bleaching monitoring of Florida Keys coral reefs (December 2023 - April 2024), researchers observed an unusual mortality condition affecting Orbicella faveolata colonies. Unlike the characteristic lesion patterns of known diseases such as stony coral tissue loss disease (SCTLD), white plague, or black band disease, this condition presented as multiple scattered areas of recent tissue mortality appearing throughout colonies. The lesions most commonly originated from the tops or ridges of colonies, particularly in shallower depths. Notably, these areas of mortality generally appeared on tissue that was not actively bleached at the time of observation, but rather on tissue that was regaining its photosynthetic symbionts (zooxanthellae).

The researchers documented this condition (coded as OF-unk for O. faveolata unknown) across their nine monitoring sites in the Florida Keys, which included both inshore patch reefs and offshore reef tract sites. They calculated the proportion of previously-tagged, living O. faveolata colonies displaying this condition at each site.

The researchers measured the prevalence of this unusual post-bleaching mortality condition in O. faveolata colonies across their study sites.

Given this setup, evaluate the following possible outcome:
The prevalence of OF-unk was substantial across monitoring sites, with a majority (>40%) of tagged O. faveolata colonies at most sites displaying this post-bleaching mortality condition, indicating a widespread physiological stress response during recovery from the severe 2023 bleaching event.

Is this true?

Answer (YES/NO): NO